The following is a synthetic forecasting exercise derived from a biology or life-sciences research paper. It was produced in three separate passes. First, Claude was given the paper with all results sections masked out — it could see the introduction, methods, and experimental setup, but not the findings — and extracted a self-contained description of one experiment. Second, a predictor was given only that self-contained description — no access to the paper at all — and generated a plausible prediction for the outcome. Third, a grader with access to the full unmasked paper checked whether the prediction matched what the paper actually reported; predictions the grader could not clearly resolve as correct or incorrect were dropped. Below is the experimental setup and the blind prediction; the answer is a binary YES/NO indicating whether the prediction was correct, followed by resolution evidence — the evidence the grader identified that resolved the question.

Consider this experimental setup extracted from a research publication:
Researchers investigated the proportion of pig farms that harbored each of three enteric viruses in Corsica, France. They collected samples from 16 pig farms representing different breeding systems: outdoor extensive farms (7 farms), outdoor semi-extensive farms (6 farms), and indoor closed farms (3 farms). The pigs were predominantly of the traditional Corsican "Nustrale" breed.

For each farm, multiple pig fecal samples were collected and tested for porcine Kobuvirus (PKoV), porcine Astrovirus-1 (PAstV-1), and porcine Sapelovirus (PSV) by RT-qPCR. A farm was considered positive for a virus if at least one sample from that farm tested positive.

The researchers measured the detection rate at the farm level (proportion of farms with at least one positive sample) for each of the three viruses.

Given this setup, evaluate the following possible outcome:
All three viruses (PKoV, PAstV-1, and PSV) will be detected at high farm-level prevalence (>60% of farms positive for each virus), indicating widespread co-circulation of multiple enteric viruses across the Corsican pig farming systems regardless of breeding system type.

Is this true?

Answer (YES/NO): YES